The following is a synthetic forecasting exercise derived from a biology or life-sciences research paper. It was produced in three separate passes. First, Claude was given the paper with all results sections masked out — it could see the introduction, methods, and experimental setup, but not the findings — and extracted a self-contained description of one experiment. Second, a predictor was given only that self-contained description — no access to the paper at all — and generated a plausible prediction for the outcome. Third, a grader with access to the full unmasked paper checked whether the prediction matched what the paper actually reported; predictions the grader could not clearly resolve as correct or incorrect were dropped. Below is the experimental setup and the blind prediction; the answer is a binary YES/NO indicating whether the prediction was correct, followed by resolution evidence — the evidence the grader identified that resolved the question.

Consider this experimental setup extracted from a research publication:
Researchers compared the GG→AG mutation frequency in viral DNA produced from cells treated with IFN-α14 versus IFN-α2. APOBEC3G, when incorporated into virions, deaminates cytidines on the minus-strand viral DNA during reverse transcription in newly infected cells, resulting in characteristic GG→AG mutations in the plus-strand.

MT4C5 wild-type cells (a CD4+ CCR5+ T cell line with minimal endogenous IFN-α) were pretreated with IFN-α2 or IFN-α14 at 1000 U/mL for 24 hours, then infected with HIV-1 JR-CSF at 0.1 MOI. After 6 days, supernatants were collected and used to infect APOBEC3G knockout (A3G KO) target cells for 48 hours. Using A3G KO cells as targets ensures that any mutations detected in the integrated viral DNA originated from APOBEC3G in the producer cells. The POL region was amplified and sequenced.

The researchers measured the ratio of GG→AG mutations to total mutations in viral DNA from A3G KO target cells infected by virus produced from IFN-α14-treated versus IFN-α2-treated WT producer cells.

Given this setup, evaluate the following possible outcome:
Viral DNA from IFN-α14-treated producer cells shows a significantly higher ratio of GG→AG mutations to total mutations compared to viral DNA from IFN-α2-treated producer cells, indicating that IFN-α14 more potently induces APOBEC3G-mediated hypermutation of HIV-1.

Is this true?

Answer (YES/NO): YES